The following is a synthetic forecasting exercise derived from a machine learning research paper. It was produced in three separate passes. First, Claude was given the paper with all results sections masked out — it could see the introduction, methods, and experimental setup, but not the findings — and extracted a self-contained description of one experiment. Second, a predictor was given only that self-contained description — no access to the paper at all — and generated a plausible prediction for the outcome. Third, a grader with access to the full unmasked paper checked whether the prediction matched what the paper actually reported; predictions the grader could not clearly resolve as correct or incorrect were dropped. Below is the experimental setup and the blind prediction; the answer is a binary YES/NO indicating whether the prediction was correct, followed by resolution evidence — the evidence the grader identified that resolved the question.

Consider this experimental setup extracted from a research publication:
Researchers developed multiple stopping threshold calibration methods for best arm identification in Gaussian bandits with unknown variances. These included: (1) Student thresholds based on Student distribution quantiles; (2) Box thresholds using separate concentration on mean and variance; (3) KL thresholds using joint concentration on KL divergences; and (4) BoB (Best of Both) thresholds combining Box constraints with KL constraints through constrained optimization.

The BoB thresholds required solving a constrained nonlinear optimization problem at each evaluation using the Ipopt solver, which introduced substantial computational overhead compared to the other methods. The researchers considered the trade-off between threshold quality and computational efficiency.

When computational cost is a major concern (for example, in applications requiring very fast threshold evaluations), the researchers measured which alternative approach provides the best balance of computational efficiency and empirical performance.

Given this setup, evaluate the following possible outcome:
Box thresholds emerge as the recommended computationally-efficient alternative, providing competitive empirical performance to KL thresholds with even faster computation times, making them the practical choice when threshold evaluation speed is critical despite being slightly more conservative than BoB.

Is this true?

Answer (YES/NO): YES